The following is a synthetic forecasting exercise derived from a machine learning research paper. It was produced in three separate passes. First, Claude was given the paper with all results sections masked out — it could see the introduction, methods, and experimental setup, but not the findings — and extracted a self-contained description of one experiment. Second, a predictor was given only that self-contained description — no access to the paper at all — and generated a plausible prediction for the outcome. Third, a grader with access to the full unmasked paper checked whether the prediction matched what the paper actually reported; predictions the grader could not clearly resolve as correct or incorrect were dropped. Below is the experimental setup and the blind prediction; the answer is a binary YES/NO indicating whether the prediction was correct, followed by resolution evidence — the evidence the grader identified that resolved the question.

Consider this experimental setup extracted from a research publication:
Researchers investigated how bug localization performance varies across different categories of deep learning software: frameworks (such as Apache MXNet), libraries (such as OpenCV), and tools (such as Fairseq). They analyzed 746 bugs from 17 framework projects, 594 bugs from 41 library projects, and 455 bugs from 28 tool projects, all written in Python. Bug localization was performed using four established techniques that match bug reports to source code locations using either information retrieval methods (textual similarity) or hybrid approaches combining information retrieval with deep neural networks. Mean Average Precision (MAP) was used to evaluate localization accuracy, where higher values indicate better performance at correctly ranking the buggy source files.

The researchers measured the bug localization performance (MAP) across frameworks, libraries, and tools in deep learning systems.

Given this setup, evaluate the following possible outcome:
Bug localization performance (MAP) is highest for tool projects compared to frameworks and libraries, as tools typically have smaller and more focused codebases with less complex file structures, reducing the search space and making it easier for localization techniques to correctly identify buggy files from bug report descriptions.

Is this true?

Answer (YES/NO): NO